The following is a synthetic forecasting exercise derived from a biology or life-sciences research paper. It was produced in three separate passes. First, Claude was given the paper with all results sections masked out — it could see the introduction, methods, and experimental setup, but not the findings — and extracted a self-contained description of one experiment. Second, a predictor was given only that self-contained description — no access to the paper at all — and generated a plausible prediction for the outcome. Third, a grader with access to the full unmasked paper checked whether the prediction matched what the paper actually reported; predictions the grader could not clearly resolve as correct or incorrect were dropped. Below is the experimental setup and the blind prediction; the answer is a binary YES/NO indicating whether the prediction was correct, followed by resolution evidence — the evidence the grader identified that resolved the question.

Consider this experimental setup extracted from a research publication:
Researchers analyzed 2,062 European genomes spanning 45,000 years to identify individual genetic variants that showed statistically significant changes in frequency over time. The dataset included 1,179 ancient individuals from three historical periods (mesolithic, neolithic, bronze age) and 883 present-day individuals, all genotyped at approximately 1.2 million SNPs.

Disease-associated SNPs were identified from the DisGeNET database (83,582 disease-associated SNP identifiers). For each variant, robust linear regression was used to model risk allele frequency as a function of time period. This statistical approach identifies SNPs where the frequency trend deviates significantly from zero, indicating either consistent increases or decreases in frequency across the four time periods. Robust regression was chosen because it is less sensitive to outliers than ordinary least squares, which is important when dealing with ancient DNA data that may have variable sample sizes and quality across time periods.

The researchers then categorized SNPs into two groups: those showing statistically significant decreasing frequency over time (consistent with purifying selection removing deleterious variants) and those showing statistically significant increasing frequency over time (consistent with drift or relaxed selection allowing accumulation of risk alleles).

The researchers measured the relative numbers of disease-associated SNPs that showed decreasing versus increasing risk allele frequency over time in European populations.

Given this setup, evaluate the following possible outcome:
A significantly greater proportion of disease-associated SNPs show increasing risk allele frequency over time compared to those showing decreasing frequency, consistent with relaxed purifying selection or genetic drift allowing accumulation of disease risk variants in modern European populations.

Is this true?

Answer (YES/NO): YES